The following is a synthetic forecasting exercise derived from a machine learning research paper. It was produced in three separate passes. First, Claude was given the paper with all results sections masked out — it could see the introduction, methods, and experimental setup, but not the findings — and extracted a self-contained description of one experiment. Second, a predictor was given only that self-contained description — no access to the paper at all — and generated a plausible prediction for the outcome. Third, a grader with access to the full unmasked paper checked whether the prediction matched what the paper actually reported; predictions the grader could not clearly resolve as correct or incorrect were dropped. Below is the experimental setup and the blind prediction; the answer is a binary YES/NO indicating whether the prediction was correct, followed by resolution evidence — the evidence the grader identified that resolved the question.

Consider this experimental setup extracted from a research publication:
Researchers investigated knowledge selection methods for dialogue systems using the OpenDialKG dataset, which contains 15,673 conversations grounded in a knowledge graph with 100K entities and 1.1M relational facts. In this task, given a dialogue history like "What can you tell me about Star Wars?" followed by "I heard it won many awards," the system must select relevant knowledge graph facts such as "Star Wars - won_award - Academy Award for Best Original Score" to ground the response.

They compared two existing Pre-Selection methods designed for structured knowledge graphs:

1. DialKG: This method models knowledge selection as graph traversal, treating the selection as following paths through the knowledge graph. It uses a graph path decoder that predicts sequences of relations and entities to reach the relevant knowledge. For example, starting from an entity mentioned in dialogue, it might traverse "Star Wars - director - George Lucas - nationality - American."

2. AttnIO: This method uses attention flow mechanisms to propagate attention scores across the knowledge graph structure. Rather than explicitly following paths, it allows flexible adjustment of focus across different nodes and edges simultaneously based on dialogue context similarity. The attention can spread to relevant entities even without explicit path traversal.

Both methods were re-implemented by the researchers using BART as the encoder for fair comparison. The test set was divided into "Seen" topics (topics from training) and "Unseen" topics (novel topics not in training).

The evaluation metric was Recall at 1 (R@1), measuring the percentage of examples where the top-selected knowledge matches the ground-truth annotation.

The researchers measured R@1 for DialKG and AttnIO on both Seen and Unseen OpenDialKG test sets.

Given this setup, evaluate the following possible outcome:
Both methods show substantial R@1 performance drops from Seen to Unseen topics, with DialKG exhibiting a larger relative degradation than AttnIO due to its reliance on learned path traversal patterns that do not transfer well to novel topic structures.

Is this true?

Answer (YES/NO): YES